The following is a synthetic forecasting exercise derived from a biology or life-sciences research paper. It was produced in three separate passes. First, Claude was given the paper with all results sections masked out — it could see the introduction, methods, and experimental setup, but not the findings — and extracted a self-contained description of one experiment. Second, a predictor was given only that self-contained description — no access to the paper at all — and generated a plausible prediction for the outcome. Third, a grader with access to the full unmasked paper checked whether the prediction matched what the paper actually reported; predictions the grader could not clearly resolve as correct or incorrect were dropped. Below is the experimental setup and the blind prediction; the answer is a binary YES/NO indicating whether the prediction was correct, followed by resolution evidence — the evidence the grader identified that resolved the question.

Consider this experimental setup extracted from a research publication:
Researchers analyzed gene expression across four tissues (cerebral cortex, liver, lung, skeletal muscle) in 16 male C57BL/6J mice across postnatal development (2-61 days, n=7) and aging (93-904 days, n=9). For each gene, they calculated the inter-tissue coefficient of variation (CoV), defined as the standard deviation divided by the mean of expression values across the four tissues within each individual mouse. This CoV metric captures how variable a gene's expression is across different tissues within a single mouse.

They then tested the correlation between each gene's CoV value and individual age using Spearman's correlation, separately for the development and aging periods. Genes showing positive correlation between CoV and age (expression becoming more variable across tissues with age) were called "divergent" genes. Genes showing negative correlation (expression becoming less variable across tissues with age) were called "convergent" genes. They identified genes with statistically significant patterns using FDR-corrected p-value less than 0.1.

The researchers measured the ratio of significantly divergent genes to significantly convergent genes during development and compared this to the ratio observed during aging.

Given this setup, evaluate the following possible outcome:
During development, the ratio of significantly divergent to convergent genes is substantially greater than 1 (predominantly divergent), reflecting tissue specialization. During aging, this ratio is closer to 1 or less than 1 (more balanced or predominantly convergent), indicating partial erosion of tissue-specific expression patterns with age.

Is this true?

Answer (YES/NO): YES